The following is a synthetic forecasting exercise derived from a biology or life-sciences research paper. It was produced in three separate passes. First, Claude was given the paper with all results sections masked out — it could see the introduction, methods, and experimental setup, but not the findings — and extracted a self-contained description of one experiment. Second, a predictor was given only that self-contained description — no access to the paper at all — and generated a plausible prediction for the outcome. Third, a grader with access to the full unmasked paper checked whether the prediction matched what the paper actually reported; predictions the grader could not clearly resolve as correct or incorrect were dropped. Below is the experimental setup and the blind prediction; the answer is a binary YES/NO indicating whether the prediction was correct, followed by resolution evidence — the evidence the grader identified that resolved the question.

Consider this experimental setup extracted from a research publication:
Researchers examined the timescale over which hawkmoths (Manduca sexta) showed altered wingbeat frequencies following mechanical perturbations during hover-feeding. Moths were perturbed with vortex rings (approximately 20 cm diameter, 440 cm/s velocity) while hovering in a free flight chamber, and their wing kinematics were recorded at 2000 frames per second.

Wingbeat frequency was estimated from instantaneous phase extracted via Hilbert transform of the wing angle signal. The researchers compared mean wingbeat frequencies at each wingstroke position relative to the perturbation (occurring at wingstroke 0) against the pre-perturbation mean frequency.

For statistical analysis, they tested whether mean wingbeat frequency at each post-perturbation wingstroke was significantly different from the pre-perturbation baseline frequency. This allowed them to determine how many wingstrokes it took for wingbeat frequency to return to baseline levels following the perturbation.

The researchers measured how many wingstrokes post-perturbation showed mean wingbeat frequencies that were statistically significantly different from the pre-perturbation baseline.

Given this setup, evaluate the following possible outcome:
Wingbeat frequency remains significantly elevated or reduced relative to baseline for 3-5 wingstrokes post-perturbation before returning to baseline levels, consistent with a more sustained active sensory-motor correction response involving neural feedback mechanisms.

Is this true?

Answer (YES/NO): NO